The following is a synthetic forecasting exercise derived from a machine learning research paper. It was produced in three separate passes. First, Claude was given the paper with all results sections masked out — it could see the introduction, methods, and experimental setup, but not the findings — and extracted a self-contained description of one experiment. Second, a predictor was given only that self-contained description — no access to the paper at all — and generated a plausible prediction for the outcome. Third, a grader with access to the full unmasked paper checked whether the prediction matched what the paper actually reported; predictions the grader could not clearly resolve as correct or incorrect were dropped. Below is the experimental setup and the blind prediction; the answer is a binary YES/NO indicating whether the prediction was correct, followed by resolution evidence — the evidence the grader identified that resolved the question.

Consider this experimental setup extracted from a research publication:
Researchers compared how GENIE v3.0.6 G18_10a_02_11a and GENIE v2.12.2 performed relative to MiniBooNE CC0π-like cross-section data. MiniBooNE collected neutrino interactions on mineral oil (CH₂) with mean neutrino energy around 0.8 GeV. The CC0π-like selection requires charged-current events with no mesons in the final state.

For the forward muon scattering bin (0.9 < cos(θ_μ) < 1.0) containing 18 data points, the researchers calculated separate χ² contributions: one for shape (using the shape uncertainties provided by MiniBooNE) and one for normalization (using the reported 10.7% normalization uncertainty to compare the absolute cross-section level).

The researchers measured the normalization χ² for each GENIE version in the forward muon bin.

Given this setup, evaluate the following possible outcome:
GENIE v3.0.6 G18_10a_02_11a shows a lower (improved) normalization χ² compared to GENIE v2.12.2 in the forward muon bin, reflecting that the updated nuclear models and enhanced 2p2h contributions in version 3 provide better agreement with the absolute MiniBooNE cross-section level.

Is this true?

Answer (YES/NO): YES